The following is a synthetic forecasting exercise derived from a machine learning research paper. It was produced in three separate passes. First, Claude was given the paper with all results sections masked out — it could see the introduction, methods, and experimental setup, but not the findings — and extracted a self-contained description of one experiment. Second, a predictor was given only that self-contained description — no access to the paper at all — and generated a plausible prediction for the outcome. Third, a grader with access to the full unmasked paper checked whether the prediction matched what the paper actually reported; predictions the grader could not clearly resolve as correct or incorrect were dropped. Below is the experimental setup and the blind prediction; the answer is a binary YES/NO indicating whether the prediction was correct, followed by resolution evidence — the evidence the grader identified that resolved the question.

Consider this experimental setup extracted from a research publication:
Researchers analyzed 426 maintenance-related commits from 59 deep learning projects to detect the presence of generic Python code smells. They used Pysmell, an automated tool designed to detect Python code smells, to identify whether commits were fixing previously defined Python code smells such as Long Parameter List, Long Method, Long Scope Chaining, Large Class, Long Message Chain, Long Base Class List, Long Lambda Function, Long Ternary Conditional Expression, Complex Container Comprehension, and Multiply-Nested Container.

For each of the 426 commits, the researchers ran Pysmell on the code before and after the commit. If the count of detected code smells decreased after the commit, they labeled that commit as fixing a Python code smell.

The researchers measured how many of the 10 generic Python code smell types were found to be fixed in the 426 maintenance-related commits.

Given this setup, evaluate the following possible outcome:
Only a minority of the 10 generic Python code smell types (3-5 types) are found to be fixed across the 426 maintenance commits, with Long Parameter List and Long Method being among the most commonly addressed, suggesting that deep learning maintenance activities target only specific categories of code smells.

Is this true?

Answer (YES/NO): NO